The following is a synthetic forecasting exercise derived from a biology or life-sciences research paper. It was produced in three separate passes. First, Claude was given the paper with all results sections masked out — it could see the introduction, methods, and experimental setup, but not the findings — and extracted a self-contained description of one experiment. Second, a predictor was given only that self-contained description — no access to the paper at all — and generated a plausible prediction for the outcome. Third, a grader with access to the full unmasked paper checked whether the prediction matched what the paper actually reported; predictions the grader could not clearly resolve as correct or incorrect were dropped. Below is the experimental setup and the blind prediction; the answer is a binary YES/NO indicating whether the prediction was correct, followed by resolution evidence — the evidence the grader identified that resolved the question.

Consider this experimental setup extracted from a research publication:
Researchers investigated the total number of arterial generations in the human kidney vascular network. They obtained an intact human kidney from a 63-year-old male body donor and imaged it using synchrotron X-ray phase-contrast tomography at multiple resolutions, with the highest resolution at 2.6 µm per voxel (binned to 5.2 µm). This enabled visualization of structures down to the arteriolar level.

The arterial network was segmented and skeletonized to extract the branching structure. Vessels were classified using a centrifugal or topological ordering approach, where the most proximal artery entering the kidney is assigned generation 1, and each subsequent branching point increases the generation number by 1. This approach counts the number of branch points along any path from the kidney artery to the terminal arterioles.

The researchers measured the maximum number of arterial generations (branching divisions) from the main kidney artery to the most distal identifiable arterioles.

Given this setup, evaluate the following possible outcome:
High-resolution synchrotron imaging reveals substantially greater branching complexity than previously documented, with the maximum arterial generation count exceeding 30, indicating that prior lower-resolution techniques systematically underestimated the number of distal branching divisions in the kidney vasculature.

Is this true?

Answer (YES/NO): NO